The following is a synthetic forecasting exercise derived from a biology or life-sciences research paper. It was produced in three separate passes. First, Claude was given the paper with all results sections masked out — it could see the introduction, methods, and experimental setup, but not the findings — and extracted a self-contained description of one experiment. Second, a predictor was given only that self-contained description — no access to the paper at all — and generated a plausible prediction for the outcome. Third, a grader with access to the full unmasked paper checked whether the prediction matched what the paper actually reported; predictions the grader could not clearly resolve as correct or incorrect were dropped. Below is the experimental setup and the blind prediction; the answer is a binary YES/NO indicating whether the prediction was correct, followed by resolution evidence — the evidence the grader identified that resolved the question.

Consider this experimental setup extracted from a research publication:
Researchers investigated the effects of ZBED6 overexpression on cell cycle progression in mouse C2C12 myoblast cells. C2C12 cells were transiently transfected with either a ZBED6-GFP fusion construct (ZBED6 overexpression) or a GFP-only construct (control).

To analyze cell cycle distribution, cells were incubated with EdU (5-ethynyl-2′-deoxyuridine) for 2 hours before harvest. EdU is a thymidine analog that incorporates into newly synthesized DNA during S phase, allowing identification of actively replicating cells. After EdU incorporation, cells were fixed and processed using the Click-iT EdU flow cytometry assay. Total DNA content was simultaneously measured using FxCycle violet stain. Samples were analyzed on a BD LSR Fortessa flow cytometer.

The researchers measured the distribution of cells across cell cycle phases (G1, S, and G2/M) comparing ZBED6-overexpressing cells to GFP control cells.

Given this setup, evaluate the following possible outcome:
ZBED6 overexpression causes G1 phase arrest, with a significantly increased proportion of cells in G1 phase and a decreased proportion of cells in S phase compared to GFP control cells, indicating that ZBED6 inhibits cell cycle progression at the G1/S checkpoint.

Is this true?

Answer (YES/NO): YES